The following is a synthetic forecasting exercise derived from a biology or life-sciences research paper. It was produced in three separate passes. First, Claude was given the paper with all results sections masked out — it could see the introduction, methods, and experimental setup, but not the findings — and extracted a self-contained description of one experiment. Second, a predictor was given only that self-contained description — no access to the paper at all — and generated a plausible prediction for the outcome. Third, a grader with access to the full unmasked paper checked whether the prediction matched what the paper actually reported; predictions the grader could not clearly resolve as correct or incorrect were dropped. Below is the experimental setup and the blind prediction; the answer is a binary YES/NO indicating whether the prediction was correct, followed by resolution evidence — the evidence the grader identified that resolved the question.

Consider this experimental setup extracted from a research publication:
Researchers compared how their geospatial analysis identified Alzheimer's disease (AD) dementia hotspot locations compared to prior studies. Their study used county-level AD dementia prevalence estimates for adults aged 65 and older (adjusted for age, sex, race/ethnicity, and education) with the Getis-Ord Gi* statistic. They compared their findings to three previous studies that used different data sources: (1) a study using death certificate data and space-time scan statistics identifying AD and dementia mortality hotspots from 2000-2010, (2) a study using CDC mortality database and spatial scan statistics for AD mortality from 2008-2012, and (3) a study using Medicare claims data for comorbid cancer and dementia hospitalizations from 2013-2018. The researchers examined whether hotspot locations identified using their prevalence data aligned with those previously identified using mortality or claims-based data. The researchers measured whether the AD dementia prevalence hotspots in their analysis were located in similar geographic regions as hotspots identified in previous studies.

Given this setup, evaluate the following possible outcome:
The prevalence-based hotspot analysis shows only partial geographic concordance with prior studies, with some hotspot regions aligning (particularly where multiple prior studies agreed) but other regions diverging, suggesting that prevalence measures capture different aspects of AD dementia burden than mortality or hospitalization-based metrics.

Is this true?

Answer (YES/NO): YES